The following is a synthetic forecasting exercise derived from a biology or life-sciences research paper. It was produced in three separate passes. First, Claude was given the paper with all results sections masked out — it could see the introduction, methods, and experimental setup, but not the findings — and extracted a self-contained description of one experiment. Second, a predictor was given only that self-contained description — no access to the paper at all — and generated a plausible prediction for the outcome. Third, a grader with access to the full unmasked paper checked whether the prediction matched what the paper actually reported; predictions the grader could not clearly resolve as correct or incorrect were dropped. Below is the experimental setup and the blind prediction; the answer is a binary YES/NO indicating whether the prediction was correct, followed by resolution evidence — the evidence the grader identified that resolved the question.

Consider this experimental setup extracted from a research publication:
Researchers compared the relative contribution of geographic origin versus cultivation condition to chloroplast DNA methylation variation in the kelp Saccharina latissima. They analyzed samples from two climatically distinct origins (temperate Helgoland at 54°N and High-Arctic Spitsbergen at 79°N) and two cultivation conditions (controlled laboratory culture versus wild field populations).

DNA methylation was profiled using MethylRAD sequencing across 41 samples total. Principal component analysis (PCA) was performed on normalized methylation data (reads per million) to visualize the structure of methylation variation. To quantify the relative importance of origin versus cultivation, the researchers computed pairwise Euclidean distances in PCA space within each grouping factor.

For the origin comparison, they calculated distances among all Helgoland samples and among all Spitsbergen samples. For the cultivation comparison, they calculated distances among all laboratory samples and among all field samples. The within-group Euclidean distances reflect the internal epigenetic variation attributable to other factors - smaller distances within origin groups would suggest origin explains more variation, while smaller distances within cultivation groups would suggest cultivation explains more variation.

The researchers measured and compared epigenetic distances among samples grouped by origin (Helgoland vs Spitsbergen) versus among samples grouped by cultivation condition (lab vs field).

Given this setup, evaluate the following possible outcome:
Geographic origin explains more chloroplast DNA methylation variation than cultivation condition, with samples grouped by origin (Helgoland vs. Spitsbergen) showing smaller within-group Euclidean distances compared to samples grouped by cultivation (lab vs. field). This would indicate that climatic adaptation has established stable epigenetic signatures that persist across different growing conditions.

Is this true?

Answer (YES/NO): NO